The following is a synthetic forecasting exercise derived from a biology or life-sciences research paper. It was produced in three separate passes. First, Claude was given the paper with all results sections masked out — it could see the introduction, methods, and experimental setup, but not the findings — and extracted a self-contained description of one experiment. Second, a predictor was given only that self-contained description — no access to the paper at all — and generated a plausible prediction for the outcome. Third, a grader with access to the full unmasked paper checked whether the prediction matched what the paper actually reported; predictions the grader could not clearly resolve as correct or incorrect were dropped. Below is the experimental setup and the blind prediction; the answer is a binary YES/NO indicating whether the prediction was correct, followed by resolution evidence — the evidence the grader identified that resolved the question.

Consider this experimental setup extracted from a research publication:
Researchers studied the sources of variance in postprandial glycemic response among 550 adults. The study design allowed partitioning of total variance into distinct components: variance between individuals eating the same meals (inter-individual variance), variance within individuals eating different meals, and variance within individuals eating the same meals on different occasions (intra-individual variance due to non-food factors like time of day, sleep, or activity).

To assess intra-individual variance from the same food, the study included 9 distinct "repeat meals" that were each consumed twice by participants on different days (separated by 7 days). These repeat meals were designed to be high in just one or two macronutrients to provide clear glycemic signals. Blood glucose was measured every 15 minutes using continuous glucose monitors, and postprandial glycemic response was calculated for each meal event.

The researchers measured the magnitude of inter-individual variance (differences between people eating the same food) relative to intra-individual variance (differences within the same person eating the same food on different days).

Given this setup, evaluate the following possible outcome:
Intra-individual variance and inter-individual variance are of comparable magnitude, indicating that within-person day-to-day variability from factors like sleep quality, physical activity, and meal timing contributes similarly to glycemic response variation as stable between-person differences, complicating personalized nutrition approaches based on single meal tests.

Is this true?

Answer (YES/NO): NO